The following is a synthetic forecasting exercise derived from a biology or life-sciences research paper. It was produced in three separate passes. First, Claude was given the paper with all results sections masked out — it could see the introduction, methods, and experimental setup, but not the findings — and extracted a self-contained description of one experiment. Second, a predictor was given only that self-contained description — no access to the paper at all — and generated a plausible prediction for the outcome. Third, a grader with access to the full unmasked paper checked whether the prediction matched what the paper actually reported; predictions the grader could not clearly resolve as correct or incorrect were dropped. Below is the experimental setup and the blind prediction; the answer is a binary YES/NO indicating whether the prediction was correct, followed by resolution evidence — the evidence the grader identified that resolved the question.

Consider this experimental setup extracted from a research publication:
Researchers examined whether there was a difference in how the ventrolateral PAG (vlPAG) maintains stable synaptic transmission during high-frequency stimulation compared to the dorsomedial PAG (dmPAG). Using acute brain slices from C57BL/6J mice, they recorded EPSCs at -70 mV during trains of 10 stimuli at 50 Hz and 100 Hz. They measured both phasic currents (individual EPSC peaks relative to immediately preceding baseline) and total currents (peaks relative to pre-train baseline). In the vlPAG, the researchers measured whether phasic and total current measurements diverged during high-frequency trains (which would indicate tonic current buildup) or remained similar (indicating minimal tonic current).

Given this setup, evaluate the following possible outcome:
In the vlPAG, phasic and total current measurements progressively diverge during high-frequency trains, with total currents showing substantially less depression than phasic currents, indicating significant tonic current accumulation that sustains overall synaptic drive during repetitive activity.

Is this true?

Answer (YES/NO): NO